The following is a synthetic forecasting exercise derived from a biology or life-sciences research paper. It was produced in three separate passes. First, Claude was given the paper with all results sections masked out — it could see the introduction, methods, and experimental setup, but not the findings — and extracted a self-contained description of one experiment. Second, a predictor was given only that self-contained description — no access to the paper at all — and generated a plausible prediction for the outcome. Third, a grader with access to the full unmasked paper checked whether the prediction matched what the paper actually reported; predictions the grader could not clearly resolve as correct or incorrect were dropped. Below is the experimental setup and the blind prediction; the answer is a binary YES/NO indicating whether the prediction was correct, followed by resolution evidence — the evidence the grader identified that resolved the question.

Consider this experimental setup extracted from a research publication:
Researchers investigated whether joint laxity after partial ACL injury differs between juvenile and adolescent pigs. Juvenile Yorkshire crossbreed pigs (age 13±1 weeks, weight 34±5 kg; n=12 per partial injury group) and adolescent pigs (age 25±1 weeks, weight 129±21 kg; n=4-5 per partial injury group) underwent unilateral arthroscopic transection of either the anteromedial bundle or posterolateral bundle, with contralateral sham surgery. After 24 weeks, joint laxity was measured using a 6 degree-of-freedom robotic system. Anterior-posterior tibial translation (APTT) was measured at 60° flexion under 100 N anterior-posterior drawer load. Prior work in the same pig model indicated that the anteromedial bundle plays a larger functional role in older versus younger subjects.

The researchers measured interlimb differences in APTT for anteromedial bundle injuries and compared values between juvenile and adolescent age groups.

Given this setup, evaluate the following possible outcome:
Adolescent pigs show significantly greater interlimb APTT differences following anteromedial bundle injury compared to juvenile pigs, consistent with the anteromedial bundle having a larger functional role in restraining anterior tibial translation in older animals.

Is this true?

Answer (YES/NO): NO